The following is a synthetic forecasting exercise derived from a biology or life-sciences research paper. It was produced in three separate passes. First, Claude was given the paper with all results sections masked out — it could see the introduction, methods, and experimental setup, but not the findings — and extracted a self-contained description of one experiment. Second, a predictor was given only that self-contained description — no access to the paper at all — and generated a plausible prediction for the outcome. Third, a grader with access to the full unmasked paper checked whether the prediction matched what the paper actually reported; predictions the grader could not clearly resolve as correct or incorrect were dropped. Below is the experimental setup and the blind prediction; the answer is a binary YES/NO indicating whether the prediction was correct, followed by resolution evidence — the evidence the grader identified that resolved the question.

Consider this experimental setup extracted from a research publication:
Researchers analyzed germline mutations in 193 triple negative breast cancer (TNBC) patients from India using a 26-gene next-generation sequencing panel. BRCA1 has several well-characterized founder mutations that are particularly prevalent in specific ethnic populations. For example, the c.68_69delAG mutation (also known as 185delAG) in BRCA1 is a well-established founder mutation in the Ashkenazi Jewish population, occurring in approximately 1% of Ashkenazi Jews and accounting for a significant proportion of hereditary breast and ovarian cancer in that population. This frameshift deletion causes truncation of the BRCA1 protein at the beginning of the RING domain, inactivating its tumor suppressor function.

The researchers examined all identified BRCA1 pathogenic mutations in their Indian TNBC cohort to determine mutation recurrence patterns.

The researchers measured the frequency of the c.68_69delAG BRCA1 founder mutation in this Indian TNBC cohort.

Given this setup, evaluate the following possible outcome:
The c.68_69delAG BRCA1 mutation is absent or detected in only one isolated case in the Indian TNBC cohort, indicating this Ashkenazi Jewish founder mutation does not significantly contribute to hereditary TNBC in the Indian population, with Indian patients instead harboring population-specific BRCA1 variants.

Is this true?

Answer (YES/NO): NO